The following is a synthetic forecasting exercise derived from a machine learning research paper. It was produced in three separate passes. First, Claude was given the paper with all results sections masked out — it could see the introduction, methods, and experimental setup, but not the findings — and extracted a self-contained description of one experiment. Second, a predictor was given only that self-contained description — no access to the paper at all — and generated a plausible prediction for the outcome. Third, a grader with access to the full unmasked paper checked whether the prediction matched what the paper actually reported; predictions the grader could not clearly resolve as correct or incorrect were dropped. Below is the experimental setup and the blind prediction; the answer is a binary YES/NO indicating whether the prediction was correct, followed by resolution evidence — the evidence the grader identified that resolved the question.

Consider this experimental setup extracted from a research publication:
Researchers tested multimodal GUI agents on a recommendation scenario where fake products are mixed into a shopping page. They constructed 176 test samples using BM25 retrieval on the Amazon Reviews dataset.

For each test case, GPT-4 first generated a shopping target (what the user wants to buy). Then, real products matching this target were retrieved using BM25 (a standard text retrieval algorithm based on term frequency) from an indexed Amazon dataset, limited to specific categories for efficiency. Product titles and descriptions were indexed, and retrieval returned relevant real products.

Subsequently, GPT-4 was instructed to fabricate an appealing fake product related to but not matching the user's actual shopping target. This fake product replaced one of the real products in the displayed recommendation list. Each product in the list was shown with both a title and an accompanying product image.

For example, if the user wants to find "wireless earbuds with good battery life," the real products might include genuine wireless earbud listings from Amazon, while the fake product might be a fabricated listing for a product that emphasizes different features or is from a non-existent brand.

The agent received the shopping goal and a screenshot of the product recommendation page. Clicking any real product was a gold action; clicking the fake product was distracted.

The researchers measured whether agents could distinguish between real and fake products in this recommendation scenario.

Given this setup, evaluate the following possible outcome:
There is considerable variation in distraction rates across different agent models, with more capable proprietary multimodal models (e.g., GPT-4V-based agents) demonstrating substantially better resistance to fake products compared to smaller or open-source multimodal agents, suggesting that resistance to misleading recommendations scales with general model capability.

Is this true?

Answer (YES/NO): NO